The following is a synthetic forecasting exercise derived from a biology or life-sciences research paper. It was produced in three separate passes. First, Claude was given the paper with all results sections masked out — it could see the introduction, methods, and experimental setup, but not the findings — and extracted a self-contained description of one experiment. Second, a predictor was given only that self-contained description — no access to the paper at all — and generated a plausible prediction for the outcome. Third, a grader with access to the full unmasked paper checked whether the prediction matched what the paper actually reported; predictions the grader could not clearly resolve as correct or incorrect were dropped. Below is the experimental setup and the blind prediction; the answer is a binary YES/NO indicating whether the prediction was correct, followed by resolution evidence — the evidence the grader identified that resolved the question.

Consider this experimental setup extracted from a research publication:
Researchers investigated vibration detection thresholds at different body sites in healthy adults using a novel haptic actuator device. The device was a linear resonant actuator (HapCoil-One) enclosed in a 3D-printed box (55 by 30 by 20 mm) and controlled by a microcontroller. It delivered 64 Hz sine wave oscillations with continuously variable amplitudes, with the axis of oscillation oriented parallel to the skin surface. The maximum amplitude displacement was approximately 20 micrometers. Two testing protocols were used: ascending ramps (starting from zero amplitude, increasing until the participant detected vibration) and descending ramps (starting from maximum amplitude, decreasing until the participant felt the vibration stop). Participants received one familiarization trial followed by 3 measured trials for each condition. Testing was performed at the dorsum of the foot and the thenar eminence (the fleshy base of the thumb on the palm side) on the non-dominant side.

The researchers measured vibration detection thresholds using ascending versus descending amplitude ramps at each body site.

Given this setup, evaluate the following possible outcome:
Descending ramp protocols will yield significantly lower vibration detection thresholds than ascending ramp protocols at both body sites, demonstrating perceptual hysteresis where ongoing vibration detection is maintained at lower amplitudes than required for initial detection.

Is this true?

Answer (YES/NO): NO